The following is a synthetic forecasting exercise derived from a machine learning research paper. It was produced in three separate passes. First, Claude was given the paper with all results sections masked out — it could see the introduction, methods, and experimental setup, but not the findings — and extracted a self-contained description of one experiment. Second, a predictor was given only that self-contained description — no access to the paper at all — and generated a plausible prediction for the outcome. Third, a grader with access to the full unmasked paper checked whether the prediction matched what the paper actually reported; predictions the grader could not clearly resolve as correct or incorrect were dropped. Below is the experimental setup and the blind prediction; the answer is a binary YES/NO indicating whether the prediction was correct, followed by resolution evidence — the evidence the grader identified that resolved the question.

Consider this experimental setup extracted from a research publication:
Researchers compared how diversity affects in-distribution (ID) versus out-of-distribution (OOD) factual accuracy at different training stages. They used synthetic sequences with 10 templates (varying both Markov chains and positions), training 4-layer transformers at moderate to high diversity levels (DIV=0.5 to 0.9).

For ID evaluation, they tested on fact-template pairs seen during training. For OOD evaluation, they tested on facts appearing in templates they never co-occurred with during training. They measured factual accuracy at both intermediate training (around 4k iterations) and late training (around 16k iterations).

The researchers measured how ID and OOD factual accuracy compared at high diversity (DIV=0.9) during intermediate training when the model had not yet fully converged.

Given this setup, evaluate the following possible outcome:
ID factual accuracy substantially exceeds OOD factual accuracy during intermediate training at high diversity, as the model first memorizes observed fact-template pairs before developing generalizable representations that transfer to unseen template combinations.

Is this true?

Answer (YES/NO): NO